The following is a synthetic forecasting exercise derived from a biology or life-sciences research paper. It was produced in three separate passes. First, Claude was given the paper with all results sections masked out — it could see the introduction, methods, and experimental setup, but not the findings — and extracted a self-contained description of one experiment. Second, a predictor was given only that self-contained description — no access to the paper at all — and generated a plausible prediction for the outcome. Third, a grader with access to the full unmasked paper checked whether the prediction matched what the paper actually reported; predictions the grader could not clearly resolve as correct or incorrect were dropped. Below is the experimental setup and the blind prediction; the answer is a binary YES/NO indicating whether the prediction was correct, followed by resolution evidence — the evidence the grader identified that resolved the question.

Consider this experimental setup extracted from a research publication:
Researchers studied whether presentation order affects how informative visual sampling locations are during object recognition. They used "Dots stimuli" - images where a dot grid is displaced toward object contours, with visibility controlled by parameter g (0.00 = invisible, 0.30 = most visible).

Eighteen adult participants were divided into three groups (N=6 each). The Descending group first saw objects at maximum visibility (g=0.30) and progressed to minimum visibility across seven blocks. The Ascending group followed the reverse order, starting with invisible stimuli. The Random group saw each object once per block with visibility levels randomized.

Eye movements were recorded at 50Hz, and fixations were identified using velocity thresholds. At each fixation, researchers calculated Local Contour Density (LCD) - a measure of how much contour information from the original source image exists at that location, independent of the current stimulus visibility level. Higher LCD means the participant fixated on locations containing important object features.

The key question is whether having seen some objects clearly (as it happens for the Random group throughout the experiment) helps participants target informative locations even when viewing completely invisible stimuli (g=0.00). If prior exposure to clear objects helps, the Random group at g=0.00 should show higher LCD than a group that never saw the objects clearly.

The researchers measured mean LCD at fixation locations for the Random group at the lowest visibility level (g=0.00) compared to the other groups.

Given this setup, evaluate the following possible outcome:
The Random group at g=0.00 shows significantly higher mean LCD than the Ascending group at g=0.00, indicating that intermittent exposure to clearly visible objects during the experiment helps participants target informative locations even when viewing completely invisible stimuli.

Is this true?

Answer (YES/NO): YES